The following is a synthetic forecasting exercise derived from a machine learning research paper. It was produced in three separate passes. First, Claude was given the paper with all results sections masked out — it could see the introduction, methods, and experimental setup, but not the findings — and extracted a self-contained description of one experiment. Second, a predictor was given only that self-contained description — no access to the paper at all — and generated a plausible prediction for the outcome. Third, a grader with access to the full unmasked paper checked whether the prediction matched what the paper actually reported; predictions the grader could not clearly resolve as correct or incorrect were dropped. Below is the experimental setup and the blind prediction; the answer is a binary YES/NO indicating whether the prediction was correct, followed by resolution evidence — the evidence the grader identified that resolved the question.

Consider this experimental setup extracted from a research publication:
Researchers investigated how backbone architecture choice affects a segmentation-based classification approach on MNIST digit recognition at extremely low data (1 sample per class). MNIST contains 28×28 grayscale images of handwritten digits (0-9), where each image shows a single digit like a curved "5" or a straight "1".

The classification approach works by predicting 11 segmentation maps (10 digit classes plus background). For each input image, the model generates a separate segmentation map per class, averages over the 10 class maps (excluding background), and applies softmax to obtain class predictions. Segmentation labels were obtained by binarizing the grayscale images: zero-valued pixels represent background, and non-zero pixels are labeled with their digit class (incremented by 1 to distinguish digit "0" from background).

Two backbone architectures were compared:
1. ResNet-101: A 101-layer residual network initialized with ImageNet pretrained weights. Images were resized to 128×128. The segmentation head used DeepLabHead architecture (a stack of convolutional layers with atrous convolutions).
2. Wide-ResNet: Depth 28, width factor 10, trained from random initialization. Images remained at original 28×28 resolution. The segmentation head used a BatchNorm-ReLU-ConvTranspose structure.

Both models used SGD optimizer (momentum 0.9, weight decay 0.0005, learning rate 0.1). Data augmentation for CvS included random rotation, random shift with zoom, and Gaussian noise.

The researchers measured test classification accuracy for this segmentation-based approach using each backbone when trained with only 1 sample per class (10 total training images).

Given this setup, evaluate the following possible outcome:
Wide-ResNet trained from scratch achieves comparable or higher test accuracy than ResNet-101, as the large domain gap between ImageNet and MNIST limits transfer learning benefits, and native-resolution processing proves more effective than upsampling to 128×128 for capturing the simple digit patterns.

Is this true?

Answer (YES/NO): NO